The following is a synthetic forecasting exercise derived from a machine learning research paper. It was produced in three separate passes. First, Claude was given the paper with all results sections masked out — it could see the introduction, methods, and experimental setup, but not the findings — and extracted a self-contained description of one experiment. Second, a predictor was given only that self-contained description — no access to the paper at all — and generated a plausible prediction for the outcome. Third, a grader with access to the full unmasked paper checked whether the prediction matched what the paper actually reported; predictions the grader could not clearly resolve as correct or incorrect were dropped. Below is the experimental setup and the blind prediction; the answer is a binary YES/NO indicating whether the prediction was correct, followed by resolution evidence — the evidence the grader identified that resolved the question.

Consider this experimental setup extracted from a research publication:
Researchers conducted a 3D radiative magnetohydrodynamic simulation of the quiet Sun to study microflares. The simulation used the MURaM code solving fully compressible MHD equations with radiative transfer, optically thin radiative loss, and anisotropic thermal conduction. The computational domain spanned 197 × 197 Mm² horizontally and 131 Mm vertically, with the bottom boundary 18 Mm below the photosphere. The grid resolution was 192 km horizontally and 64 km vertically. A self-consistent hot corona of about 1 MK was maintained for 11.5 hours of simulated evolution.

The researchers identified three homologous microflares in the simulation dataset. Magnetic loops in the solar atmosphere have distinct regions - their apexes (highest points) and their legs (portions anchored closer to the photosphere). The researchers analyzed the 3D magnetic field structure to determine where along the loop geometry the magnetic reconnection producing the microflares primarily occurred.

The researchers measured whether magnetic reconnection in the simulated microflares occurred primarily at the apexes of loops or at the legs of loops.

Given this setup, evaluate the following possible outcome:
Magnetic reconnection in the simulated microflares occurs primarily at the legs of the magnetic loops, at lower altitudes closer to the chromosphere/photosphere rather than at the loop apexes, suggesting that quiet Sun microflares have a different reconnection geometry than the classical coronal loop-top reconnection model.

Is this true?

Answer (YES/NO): YES